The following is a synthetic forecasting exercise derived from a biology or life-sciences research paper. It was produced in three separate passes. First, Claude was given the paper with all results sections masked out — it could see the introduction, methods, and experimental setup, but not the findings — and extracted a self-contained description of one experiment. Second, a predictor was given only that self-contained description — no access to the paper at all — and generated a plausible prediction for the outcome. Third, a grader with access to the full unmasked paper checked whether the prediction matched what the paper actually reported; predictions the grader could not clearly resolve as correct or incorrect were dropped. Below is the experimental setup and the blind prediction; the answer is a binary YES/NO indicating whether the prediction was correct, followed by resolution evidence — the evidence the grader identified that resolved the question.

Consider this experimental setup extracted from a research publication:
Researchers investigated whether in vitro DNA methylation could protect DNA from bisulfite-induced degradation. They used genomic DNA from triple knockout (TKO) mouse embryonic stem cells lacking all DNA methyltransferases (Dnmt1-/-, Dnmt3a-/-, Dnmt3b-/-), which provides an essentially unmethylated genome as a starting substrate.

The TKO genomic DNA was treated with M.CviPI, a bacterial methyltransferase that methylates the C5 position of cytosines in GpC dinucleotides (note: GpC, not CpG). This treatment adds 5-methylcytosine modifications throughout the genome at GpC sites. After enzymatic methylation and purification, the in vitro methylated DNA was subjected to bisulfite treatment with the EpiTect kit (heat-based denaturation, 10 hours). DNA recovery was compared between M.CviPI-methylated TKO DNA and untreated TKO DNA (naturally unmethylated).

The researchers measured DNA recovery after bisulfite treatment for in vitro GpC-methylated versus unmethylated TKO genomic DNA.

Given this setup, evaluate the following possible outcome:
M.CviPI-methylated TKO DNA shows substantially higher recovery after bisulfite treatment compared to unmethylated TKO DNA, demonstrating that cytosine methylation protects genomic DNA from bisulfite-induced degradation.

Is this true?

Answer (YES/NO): YES